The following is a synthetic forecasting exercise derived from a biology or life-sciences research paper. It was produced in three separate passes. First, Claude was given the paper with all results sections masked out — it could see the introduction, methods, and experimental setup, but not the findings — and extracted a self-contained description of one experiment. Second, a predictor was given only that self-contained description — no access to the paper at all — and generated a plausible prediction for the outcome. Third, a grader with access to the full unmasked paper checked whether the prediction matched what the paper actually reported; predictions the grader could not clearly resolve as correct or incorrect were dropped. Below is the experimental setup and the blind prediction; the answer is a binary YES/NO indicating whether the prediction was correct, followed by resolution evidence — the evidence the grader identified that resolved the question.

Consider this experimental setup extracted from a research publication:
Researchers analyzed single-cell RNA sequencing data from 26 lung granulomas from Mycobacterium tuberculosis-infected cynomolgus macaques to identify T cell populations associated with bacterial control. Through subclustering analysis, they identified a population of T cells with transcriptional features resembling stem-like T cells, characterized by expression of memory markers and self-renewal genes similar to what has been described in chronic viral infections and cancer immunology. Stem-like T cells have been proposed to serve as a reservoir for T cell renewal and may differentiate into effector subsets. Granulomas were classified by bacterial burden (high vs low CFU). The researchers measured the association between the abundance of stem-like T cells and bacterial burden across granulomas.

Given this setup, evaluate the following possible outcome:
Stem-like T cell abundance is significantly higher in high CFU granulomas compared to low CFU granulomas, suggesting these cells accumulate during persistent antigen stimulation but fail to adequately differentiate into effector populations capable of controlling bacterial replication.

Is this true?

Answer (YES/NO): NO